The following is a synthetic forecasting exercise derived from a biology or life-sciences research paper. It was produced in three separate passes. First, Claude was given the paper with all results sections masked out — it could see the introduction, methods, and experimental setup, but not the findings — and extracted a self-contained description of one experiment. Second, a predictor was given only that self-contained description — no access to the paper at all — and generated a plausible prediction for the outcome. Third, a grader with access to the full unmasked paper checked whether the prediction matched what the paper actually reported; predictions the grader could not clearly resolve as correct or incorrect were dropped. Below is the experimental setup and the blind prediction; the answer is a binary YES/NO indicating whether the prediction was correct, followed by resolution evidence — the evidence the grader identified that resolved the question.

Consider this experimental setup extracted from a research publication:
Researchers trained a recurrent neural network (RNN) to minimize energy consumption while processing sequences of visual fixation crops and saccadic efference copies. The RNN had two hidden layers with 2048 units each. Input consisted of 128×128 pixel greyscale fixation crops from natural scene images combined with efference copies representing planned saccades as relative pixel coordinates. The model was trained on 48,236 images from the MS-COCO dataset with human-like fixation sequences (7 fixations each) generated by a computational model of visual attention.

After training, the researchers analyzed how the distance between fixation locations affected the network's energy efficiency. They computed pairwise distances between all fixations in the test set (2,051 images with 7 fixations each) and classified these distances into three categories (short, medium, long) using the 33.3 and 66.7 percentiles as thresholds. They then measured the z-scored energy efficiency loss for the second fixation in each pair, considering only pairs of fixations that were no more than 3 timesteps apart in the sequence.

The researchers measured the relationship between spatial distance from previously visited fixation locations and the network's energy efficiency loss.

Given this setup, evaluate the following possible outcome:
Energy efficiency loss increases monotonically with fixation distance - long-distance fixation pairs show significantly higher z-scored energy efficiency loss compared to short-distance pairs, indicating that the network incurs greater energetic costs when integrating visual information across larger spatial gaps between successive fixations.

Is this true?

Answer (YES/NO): YES